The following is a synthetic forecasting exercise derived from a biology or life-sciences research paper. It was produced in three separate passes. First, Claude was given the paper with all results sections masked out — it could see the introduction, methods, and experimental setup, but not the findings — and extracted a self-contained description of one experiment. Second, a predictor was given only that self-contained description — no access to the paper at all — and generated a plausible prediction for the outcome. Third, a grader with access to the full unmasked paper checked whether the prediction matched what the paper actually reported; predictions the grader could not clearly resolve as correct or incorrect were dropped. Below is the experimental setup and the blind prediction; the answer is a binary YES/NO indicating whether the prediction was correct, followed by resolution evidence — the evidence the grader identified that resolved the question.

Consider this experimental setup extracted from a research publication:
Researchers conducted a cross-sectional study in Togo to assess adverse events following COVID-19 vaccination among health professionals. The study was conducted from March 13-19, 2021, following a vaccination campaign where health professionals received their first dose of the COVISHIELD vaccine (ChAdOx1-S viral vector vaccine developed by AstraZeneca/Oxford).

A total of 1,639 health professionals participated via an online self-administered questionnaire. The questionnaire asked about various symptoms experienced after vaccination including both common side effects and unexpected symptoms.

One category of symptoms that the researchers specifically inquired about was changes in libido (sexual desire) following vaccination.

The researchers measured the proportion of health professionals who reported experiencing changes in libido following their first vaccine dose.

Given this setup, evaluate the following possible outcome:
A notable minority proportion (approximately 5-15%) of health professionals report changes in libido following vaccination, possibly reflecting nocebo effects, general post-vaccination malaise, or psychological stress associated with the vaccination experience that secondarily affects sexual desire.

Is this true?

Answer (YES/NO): NO